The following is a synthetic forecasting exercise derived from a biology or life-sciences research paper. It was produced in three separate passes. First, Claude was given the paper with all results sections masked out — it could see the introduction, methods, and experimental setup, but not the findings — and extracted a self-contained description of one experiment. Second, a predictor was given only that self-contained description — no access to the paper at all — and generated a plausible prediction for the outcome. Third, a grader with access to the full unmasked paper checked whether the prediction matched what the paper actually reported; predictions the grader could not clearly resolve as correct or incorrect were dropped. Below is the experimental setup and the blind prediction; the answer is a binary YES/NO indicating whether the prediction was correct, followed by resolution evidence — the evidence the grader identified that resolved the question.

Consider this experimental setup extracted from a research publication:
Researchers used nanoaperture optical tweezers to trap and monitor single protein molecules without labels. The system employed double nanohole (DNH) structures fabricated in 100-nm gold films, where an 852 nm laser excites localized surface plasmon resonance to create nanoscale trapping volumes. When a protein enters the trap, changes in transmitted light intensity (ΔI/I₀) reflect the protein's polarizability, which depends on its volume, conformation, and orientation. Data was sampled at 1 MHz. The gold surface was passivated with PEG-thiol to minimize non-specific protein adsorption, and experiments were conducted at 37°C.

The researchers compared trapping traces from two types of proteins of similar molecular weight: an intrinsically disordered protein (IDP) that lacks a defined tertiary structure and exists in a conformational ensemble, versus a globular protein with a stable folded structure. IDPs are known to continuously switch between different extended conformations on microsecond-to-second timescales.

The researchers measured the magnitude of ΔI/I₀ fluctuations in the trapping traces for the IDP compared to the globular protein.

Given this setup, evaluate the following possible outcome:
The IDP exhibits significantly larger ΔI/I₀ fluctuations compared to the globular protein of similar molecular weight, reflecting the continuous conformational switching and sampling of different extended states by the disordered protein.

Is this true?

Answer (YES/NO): YES